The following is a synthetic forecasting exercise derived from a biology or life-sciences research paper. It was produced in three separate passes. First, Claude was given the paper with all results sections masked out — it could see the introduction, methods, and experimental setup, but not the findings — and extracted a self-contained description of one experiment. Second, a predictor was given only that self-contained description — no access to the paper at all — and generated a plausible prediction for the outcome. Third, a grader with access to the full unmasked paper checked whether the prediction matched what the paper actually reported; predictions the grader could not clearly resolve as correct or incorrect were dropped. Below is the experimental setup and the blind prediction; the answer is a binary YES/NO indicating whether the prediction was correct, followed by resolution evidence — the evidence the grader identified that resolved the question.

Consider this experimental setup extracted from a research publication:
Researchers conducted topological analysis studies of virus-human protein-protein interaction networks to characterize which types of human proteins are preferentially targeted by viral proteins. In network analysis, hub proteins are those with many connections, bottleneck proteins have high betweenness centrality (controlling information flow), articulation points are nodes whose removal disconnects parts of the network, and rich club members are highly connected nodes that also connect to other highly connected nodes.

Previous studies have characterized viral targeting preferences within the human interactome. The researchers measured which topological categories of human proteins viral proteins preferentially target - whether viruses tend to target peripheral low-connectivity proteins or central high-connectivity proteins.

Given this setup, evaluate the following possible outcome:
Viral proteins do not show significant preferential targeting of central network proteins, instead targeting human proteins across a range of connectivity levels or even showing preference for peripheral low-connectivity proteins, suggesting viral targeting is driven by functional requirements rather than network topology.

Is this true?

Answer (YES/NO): NO